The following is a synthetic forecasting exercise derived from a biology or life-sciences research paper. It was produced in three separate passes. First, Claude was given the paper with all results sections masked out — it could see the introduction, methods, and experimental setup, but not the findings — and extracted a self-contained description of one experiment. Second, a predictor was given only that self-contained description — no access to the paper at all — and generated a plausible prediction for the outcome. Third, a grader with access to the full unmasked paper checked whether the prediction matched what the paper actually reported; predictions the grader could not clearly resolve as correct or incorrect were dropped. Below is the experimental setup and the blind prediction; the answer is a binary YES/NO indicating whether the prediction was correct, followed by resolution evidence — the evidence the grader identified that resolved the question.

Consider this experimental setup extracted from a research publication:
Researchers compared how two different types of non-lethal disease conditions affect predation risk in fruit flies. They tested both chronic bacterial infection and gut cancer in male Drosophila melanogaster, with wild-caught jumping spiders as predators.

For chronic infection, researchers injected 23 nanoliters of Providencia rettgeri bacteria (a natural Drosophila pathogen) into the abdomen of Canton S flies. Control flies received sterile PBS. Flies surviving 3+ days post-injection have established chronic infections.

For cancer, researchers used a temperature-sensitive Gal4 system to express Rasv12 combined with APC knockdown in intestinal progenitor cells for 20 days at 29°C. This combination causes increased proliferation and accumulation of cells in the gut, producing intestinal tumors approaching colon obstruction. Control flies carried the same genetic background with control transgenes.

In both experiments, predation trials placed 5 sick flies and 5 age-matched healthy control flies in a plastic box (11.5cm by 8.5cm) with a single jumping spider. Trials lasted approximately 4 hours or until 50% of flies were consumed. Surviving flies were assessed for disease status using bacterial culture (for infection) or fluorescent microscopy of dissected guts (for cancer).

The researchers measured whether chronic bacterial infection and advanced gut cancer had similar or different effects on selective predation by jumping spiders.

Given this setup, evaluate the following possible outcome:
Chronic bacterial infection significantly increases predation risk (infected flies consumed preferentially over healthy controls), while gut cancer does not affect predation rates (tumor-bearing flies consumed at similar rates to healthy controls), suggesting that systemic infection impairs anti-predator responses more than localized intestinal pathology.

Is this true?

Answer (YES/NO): NO